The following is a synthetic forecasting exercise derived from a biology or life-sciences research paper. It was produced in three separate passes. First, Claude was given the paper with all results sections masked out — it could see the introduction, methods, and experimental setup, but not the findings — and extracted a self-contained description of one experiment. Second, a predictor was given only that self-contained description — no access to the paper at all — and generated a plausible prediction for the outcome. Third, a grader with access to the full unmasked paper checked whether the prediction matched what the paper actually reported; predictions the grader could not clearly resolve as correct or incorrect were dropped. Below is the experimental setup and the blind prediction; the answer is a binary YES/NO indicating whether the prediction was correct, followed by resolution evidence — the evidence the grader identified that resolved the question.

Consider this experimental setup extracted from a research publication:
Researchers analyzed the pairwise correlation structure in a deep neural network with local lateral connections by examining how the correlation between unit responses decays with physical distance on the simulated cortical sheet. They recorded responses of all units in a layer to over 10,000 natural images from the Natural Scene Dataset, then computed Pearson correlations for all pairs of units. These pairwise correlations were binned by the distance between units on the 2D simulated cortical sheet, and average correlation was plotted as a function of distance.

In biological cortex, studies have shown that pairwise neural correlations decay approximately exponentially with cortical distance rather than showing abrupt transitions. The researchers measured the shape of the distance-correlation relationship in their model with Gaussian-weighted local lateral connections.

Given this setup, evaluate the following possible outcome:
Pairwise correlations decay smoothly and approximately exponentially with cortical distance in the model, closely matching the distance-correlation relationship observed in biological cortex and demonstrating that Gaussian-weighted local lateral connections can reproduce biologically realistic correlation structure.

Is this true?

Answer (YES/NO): YES